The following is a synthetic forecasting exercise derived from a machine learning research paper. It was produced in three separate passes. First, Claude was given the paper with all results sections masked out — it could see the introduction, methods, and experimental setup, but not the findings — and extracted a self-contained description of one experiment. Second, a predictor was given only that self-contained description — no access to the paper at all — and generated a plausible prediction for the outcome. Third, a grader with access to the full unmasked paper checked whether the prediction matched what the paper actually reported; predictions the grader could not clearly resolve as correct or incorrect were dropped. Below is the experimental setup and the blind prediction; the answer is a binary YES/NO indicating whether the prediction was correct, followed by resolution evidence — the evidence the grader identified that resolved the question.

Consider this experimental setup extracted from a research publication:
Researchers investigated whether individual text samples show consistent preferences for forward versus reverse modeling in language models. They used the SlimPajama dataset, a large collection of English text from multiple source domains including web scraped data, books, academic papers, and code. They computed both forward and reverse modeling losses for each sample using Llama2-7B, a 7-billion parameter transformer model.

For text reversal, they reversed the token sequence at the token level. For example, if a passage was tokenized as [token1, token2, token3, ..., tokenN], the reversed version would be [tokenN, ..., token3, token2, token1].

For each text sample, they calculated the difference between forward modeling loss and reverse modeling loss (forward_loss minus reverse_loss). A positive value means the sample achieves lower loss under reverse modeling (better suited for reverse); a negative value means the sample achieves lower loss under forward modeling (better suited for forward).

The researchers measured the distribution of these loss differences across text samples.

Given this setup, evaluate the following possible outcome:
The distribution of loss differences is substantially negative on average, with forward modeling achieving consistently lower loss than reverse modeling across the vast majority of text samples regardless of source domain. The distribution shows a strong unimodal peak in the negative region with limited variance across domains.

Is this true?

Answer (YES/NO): NO